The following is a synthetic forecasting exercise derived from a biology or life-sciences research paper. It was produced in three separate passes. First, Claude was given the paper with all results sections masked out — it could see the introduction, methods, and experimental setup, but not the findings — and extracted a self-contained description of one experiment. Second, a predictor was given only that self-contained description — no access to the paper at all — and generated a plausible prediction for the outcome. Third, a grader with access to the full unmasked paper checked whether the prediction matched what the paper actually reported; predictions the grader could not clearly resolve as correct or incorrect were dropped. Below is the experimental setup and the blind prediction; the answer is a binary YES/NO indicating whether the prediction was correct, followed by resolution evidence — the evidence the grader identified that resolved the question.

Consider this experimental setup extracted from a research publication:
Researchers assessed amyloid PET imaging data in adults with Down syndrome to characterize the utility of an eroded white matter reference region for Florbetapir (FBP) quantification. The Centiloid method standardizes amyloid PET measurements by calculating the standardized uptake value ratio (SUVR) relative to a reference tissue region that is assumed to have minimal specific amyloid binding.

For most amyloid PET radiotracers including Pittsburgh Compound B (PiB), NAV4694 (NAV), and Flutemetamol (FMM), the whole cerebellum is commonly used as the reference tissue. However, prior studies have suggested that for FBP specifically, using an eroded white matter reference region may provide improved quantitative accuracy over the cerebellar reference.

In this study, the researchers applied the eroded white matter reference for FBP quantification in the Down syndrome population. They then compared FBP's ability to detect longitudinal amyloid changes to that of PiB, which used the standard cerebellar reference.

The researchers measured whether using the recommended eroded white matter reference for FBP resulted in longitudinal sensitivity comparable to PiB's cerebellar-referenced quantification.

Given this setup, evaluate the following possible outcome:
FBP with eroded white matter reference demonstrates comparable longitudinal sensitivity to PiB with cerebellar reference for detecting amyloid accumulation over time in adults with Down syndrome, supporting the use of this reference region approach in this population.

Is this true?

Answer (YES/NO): NO